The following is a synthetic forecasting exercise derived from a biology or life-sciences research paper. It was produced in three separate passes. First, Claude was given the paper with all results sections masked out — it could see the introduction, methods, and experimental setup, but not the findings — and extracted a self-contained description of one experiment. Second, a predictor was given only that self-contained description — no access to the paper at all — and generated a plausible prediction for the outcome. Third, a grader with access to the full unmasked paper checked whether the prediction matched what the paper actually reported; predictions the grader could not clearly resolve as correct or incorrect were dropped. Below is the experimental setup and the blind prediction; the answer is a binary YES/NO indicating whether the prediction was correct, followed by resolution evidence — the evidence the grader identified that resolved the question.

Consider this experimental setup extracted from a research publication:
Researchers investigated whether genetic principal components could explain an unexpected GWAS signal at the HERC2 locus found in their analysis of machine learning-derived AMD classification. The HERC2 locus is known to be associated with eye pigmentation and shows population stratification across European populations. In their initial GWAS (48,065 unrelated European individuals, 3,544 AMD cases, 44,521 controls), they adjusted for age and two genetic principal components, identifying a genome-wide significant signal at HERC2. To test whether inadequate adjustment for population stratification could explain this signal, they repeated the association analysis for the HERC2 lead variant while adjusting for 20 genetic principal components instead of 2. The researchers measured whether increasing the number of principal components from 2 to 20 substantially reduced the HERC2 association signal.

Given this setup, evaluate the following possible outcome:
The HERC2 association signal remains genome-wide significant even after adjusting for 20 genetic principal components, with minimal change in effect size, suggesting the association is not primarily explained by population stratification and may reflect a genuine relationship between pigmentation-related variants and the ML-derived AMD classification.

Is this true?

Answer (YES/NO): YES